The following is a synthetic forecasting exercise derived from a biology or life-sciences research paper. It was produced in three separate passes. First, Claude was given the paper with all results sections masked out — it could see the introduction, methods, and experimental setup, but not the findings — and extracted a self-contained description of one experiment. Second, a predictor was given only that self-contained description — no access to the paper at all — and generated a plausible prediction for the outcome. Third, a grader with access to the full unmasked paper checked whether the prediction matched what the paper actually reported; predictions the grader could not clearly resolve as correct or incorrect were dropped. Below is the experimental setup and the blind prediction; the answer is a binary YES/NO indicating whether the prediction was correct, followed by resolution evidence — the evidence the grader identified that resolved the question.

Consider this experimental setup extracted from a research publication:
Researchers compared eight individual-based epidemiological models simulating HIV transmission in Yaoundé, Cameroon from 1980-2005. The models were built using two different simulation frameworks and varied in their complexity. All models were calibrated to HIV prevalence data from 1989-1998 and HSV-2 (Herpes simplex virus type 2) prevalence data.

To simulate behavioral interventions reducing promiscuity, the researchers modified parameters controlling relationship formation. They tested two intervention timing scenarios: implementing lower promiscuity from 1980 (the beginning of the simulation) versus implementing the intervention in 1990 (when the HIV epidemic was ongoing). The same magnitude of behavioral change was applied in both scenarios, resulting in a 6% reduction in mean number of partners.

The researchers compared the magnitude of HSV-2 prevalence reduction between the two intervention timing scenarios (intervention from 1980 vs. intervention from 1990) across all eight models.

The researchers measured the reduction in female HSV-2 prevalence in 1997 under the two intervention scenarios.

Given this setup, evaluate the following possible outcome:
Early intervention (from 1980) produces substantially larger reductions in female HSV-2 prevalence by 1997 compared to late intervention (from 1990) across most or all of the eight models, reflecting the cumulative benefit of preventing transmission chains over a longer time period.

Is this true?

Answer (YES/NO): YES